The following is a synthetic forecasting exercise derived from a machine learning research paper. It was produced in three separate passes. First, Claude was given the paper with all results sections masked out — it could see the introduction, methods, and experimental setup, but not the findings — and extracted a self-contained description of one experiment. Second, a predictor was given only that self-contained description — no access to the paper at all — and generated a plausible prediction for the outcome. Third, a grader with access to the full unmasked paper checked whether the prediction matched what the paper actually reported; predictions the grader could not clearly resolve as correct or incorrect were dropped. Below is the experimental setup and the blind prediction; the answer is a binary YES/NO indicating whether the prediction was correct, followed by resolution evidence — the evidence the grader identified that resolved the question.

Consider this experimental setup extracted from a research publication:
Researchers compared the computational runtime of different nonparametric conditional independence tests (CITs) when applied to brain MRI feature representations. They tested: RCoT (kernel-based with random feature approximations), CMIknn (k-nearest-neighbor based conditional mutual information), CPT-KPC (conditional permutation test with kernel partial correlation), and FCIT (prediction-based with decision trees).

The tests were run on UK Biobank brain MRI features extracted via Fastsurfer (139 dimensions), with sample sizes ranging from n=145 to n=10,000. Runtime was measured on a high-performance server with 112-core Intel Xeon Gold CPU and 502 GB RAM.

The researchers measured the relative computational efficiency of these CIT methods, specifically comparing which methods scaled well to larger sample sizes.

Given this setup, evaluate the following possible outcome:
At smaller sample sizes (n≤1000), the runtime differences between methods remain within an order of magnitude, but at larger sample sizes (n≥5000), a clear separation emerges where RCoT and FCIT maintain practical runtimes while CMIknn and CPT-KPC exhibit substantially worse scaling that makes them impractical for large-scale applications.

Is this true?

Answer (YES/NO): NO